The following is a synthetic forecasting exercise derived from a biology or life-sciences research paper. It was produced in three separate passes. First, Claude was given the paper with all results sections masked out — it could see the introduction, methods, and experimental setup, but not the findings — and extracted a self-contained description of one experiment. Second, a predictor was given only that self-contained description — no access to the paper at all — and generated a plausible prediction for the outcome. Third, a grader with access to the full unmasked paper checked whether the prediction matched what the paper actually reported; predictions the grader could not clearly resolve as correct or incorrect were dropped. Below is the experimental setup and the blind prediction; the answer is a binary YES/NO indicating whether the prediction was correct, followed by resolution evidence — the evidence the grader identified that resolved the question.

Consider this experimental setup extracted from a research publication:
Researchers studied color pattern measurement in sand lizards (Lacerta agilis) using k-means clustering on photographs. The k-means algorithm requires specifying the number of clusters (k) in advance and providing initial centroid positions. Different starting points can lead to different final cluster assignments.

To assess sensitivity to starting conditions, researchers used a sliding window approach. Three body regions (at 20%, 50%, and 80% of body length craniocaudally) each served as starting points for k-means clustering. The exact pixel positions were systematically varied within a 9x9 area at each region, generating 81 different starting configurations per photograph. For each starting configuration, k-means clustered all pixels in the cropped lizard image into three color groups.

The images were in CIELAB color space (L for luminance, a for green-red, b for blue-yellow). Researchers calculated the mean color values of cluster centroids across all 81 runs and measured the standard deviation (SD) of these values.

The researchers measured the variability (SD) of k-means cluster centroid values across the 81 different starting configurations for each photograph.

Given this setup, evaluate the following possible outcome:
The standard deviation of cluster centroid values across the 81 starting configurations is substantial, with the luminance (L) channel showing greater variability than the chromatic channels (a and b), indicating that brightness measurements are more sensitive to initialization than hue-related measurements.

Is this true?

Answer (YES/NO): NO